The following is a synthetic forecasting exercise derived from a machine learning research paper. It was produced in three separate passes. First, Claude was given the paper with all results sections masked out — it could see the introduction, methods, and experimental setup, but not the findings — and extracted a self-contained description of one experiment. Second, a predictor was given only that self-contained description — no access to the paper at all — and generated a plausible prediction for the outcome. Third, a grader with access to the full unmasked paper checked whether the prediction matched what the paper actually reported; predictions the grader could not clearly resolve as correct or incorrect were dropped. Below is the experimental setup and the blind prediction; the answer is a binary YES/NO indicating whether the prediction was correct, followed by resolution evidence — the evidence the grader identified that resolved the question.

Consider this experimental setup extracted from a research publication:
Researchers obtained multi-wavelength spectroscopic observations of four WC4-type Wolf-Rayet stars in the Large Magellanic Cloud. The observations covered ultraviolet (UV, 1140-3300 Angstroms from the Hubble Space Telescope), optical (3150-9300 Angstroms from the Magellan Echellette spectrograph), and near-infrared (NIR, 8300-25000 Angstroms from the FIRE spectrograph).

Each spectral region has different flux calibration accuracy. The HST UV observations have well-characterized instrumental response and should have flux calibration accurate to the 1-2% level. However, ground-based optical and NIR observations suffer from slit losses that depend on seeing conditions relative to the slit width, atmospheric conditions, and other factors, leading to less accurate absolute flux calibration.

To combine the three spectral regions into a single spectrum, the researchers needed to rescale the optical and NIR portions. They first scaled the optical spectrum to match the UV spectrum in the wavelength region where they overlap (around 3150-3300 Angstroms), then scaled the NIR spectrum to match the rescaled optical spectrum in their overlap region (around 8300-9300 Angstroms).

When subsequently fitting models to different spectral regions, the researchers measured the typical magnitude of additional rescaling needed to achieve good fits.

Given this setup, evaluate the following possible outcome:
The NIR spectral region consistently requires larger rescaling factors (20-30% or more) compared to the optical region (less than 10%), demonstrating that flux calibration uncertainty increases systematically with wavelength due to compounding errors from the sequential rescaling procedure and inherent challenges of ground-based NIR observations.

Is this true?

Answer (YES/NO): NO